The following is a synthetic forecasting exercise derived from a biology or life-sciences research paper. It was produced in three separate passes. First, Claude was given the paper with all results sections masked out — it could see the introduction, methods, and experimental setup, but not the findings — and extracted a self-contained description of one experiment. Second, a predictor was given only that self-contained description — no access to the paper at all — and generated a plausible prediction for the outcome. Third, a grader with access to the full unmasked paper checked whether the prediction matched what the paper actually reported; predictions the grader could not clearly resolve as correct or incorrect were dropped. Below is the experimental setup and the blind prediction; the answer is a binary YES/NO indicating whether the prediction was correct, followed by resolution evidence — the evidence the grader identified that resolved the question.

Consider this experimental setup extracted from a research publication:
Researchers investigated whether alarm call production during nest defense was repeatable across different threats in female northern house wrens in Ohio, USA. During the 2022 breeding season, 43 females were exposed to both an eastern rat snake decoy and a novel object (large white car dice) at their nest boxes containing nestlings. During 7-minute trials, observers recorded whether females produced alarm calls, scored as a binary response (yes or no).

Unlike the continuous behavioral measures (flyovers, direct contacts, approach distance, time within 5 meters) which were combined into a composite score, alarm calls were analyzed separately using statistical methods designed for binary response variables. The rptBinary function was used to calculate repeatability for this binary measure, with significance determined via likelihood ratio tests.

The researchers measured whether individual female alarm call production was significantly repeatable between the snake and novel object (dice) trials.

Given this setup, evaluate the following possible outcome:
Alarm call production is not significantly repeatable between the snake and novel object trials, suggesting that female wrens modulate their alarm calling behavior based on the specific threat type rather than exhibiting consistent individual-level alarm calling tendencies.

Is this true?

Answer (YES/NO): YES